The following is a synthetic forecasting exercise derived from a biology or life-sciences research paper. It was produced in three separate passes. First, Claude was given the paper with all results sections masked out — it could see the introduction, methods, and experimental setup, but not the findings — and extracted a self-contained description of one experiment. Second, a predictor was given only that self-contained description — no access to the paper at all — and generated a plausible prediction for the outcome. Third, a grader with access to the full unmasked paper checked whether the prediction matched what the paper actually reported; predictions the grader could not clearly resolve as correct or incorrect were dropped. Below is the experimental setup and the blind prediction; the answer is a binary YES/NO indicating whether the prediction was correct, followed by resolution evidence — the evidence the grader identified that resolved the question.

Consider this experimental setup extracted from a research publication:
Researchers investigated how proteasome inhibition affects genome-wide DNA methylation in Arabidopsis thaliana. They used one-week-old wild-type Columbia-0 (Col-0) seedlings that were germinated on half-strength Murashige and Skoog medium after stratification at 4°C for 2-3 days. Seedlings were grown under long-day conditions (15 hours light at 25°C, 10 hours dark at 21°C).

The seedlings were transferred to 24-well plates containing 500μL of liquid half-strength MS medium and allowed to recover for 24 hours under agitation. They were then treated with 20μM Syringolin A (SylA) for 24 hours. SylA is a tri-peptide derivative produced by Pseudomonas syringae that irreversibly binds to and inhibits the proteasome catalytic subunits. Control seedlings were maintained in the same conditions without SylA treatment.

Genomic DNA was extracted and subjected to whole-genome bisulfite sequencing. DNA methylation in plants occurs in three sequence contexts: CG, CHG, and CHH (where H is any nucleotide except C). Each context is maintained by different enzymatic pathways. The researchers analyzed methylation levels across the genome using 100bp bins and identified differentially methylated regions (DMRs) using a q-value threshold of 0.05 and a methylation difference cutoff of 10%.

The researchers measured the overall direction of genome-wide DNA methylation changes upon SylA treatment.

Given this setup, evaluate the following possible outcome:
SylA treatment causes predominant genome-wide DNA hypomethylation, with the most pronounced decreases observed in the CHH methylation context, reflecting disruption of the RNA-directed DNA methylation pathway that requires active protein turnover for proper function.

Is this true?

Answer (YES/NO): NO